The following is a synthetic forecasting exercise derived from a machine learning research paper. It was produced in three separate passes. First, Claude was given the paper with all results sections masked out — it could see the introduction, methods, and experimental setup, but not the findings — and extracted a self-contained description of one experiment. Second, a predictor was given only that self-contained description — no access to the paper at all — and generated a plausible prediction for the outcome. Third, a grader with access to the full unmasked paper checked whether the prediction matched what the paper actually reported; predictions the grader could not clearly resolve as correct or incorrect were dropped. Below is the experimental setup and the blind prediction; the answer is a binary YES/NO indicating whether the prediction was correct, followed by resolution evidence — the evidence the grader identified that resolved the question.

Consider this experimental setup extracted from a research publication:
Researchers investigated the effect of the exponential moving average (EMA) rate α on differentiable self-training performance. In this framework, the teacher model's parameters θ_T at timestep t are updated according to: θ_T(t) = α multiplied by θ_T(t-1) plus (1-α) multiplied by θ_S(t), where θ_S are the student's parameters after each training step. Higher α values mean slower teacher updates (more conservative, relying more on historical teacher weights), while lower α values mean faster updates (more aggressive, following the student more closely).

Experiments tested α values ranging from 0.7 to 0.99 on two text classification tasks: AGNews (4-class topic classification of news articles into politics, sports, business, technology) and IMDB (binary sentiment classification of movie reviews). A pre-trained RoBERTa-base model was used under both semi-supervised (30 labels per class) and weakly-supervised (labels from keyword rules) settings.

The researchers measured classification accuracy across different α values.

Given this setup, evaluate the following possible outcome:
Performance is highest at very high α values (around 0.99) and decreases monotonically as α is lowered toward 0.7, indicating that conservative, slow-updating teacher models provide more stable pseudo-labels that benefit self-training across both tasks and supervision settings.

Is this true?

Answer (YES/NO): NO